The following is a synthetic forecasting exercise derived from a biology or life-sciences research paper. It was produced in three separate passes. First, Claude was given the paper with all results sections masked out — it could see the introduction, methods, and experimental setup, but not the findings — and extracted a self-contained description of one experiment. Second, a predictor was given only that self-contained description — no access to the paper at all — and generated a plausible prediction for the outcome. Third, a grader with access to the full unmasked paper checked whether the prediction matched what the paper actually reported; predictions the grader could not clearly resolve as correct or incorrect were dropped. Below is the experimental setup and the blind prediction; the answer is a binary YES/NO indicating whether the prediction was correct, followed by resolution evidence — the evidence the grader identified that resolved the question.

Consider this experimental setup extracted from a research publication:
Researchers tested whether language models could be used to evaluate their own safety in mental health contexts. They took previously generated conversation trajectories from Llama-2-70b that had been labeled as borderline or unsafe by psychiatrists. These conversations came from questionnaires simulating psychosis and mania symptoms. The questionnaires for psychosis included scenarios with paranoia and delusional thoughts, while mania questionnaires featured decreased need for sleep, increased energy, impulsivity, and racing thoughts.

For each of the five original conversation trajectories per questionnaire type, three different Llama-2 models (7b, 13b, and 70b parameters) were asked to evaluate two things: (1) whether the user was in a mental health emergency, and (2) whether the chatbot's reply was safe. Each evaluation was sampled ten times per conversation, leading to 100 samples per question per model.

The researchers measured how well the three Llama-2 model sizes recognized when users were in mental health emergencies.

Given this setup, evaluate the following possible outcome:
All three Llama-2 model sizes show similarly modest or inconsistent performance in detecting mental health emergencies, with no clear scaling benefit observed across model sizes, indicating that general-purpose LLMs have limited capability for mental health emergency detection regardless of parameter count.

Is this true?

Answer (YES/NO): NO